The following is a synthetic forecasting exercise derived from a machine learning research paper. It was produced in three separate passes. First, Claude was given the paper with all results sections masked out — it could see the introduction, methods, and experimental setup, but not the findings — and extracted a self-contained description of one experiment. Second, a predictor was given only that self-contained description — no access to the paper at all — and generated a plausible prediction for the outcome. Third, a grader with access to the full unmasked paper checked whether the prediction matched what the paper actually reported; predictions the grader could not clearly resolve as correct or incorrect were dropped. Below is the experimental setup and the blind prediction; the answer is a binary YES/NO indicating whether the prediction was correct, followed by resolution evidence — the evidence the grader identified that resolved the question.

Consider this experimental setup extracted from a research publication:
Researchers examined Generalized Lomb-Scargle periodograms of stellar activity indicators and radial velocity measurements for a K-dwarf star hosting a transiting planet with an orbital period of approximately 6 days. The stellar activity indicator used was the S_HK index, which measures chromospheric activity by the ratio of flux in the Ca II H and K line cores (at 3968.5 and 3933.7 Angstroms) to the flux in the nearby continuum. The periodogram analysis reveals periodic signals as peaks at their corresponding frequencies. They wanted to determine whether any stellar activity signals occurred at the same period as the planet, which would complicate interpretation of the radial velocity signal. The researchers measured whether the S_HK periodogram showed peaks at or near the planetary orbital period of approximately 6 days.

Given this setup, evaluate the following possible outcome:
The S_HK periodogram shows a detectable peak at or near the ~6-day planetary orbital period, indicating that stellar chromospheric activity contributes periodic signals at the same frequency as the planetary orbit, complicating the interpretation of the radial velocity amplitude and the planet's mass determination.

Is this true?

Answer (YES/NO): NO